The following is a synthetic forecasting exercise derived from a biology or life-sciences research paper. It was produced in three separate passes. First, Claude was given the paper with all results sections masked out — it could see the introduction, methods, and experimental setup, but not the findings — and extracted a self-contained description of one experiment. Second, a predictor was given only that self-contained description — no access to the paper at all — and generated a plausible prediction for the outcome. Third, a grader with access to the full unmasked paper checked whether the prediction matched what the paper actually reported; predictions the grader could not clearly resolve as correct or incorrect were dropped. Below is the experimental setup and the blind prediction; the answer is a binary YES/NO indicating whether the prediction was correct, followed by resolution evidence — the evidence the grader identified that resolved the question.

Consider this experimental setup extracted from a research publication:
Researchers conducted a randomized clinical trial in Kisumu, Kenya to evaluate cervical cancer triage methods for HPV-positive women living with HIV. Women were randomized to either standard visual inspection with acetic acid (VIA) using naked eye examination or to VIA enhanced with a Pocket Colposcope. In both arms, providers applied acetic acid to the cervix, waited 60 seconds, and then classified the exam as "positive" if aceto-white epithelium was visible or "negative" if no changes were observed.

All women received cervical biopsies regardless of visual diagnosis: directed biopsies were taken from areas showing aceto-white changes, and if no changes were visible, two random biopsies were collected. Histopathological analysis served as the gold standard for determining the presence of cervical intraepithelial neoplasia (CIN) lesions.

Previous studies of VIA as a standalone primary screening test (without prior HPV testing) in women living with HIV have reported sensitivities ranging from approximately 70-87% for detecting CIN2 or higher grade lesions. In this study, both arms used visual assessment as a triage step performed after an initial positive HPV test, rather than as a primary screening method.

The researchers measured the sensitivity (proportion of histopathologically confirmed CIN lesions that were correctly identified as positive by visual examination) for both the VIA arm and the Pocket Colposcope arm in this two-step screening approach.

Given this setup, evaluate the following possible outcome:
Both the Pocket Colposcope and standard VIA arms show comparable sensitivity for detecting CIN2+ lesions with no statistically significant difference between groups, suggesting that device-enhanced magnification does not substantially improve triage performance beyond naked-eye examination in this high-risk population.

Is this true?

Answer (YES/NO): YES